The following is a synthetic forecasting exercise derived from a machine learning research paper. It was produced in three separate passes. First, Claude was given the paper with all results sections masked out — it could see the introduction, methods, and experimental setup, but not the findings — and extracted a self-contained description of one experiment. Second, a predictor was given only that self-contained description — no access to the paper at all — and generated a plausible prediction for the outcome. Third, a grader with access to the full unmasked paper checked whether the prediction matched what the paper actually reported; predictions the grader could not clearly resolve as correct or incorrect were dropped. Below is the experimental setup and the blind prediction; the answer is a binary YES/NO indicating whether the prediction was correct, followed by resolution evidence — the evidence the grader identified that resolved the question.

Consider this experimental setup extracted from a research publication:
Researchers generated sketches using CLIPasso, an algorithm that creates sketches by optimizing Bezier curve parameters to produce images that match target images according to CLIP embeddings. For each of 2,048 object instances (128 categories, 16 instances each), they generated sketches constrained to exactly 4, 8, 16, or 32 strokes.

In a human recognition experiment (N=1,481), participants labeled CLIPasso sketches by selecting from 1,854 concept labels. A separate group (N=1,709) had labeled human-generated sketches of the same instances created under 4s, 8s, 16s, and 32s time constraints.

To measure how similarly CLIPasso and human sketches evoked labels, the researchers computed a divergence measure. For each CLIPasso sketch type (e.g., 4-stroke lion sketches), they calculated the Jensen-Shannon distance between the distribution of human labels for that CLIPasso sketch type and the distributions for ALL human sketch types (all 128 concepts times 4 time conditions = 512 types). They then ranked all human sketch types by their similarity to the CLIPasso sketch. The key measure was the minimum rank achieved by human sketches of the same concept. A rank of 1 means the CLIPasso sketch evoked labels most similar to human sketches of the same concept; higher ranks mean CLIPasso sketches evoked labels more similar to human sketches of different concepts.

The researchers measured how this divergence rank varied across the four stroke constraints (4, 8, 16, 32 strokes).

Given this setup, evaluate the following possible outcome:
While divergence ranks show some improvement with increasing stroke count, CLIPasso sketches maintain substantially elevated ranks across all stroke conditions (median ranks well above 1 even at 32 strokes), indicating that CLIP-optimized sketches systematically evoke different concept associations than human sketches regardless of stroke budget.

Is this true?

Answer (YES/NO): NO